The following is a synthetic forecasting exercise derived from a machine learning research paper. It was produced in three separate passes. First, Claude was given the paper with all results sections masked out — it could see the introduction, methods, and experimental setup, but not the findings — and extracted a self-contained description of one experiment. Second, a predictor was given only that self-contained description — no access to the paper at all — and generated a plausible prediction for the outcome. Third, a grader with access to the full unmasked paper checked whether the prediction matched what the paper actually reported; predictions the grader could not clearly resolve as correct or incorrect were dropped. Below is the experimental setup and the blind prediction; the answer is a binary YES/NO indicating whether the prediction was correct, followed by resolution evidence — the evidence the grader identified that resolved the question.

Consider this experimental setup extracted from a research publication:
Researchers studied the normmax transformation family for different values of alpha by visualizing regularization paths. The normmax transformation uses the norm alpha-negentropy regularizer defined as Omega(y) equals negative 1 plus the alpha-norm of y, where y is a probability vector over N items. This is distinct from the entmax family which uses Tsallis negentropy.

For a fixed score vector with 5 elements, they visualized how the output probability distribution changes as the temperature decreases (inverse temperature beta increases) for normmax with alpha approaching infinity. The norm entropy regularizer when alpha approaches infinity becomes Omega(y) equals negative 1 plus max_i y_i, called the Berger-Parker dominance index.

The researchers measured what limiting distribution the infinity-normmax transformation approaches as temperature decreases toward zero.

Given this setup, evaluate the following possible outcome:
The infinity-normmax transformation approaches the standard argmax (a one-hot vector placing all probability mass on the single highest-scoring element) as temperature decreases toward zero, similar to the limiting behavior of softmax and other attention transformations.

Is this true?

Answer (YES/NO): NO